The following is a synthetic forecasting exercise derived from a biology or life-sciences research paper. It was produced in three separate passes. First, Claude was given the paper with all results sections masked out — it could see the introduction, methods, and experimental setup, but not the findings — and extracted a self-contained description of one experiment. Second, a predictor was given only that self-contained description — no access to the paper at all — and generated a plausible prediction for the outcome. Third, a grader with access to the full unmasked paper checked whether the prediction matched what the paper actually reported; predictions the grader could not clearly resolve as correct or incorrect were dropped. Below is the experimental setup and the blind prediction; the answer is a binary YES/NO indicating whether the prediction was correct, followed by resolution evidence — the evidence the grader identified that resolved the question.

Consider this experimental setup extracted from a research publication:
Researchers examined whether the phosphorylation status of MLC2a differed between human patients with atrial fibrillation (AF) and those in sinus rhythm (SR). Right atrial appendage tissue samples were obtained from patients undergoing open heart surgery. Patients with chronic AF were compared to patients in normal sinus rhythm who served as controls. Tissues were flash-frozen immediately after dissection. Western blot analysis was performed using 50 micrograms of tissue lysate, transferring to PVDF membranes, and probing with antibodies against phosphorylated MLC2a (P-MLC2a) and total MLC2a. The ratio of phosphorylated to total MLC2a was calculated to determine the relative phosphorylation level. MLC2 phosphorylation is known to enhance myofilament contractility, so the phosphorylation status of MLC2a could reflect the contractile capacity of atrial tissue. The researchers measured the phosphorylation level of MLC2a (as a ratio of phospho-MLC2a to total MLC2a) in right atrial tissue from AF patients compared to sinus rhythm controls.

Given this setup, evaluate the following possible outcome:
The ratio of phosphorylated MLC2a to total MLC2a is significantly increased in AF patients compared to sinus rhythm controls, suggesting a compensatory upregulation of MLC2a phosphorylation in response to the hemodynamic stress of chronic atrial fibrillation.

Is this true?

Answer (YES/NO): NO